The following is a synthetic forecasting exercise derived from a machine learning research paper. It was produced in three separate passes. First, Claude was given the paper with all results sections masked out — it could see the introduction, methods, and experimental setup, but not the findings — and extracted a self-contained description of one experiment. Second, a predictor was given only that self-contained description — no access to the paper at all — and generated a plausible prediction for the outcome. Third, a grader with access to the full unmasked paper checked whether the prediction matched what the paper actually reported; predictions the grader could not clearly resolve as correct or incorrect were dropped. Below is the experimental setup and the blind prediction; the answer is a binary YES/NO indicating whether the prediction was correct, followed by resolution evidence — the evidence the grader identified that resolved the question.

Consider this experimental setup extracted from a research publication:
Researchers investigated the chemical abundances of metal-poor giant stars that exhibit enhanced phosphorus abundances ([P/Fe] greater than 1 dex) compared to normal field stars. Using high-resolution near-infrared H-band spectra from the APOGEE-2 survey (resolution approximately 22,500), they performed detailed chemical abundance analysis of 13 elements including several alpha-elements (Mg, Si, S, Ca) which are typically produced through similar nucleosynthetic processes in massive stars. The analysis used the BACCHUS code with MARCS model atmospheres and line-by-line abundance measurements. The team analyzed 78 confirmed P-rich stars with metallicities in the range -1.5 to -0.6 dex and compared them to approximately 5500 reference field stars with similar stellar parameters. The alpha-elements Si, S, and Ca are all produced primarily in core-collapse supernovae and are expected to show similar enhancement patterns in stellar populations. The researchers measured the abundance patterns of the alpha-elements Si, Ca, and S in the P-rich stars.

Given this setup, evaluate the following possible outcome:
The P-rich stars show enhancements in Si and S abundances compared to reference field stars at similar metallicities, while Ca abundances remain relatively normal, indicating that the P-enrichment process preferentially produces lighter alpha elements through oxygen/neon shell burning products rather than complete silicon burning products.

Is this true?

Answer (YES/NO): NO